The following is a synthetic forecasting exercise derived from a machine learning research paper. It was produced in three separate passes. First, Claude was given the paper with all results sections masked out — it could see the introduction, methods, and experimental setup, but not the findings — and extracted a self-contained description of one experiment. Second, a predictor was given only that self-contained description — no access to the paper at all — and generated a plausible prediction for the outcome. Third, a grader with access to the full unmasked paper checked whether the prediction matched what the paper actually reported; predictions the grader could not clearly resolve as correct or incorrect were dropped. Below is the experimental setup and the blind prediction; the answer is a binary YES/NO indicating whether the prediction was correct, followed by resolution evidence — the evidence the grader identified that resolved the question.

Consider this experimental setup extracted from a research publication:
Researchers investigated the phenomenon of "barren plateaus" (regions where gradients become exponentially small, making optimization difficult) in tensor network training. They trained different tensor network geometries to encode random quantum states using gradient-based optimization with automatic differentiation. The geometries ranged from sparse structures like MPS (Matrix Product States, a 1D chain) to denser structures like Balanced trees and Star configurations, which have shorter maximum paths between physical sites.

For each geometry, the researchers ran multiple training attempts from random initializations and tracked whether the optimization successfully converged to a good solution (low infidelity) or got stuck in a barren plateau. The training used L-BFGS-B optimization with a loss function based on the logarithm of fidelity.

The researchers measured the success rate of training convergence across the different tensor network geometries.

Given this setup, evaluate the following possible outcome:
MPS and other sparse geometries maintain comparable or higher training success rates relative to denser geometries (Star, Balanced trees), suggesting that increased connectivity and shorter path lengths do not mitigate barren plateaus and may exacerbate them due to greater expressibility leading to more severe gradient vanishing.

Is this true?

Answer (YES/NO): NO